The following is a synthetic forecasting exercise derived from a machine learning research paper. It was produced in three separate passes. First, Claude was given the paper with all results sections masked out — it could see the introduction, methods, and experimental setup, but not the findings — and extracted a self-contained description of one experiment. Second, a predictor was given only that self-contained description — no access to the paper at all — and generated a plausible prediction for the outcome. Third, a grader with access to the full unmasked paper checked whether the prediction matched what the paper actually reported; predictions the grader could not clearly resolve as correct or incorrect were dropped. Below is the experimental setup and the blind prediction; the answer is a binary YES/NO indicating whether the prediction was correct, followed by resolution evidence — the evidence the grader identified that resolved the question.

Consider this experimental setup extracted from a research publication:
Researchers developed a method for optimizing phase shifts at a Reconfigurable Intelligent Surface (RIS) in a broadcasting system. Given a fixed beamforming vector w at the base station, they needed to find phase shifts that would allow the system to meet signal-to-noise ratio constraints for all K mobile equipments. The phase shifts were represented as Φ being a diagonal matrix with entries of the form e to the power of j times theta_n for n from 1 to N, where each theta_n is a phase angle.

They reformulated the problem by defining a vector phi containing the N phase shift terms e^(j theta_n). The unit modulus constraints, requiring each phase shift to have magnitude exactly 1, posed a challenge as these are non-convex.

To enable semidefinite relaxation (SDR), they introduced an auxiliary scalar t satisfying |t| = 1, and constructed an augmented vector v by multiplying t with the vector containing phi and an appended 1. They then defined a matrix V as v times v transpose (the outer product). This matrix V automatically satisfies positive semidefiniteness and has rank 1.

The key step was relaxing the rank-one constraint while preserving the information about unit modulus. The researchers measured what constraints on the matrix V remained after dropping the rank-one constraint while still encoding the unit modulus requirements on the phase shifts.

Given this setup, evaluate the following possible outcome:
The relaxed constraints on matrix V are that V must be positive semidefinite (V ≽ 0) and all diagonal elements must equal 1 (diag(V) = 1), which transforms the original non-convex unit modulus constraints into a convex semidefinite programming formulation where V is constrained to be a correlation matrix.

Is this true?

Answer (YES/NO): YES